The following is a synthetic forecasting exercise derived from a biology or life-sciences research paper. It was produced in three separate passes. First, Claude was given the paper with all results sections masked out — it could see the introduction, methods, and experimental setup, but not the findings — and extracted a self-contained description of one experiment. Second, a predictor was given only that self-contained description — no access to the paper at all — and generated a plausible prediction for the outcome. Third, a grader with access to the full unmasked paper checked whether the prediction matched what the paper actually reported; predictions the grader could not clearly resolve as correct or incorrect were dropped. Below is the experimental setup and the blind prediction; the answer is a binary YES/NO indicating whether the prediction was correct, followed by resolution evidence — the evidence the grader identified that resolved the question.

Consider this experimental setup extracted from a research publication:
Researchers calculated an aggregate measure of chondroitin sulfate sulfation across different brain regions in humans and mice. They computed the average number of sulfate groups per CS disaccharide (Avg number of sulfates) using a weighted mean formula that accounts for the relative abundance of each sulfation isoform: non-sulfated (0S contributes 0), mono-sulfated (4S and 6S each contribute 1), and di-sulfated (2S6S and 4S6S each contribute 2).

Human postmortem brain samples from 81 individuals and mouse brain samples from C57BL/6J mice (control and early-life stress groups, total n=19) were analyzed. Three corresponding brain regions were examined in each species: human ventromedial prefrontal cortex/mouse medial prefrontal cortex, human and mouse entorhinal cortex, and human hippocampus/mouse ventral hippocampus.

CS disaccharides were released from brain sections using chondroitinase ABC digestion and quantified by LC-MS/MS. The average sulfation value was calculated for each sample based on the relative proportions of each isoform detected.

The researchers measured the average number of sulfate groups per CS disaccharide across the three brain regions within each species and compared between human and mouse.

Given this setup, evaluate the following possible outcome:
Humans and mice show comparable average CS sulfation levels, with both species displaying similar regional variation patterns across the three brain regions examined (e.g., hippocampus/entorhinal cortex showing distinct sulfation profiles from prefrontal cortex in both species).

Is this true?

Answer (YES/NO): NO